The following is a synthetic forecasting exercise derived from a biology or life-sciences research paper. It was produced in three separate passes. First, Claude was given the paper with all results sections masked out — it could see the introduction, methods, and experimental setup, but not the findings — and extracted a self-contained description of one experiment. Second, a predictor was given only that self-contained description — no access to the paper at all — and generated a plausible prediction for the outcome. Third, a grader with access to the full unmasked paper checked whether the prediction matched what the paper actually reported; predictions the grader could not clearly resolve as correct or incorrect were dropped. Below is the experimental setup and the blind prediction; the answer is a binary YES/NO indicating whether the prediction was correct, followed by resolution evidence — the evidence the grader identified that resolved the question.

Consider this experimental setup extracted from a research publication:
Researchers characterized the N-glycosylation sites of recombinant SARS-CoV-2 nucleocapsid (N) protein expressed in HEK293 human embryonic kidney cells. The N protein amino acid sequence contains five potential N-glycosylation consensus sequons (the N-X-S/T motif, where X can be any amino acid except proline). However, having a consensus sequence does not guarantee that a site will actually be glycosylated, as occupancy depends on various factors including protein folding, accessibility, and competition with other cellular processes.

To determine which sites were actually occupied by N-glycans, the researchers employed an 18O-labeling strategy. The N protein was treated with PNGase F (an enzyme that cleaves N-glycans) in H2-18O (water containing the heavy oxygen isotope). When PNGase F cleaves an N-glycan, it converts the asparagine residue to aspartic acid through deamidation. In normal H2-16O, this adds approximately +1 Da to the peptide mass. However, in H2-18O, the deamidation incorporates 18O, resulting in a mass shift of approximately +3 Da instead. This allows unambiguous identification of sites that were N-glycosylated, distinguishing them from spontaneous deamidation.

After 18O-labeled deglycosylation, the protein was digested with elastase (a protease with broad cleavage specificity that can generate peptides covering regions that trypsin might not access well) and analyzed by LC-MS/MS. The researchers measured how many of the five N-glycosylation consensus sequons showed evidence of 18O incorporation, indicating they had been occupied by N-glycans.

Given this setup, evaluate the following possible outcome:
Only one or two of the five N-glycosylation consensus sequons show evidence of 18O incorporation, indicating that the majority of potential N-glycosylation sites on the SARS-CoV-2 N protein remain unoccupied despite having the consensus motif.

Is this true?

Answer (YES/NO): YES